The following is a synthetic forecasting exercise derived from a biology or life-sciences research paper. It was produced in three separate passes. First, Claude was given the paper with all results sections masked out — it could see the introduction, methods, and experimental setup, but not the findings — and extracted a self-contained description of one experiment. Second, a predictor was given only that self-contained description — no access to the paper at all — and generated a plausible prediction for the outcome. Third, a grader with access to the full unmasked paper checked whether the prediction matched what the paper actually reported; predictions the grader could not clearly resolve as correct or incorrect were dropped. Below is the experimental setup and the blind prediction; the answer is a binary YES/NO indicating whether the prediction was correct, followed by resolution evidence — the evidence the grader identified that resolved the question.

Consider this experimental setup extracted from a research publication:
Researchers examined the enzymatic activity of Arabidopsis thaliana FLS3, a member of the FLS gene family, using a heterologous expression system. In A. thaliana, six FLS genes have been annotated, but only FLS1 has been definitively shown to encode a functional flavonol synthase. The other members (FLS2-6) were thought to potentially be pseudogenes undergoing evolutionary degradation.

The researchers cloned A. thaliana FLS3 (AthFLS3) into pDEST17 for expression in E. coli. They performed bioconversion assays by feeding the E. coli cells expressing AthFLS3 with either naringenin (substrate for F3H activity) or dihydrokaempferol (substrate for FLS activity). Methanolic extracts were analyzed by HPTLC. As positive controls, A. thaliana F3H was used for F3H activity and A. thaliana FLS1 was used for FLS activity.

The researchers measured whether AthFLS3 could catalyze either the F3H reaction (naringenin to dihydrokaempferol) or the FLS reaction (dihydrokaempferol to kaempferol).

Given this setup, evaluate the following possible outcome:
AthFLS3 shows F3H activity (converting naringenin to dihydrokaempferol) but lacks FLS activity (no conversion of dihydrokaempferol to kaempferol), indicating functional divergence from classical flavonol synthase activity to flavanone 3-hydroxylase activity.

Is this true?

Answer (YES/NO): NO